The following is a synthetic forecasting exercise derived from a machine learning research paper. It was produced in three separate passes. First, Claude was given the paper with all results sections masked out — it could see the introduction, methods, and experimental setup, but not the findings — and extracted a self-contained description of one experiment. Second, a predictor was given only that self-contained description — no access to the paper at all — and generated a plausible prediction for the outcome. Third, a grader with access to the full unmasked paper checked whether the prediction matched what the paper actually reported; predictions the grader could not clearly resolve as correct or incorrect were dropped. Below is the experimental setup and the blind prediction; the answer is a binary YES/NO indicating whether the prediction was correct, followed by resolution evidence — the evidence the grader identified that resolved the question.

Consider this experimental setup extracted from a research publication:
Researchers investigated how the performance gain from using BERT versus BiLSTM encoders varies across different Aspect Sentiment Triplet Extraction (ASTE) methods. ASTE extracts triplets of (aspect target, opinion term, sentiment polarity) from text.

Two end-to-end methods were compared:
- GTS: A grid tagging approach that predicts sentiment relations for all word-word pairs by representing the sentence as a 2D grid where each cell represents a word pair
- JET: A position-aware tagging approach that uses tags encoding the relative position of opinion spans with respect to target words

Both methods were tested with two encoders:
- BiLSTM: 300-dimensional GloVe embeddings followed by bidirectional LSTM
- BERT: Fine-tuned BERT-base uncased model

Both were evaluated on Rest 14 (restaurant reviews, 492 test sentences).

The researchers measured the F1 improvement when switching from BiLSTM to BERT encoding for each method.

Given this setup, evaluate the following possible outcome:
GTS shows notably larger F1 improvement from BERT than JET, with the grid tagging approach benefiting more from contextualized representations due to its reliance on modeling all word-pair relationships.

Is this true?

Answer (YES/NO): NO